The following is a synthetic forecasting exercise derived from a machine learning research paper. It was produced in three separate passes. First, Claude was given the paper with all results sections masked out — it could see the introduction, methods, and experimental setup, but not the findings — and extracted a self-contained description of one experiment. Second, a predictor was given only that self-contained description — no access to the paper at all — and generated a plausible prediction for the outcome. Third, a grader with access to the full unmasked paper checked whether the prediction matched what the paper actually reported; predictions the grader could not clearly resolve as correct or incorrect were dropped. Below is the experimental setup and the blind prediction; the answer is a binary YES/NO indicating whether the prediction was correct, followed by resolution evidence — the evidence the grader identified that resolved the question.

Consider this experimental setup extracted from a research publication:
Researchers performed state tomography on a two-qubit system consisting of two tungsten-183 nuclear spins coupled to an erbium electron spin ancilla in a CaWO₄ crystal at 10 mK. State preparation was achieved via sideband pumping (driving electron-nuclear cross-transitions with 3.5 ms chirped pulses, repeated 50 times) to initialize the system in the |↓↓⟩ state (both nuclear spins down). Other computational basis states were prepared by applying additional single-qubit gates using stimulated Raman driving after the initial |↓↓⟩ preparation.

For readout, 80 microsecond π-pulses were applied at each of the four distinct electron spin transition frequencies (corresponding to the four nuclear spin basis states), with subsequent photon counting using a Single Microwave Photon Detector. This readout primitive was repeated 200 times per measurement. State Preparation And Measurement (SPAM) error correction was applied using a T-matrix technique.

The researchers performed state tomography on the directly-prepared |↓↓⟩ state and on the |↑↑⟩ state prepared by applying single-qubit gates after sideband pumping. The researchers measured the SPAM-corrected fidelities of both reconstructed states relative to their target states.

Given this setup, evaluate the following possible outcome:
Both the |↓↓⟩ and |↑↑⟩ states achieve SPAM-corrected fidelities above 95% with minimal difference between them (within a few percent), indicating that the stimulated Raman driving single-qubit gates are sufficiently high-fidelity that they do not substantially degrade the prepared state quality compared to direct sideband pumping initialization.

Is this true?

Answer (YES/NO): NO